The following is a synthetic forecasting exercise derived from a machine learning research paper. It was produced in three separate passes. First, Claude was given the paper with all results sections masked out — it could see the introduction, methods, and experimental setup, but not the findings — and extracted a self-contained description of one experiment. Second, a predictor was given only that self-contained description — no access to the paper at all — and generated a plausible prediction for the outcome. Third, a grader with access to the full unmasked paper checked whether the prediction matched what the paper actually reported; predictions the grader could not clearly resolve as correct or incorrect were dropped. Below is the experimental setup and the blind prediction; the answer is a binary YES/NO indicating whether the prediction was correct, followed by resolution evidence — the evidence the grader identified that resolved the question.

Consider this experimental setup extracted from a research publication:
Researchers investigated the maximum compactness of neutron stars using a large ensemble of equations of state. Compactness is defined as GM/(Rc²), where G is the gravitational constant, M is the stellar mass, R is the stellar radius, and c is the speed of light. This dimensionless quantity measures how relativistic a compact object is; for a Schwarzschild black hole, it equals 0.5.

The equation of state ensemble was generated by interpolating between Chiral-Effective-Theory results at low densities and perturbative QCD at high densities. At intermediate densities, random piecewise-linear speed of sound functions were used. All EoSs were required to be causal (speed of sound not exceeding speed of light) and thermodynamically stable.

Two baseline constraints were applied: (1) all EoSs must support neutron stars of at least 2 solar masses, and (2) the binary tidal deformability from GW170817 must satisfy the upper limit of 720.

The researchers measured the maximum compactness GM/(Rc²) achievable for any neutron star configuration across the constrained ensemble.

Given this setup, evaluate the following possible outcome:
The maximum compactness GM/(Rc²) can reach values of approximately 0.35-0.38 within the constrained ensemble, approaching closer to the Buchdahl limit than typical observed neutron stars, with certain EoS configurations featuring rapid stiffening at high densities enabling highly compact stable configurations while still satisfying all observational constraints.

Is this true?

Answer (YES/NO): NO